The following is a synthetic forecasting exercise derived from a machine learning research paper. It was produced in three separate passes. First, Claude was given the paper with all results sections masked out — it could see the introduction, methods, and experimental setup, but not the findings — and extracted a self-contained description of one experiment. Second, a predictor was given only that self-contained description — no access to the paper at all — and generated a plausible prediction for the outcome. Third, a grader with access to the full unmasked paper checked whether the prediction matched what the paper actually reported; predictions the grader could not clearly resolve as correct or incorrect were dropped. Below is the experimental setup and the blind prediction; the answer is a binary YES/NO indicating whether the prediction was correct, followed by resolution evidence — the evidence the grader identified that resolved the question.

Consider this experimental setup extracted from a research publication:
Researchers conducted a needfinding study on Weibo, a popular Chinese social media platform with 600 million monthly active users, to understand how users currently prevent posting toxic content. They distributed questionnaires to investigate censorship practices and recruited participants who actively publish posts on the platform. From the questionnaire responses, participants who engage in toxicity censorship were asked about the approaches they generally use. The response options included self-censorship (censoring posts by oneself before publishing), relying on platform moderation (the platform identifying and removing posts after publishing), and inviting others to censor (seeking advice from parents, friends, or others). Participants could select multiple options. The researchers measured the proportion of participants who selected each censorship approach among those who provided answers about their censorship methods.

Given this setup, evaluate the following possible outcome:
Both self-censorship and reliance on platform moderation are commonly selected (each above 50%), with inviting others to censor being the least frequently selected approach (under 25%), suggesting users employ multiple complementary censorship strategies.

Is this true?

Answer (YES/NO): YES